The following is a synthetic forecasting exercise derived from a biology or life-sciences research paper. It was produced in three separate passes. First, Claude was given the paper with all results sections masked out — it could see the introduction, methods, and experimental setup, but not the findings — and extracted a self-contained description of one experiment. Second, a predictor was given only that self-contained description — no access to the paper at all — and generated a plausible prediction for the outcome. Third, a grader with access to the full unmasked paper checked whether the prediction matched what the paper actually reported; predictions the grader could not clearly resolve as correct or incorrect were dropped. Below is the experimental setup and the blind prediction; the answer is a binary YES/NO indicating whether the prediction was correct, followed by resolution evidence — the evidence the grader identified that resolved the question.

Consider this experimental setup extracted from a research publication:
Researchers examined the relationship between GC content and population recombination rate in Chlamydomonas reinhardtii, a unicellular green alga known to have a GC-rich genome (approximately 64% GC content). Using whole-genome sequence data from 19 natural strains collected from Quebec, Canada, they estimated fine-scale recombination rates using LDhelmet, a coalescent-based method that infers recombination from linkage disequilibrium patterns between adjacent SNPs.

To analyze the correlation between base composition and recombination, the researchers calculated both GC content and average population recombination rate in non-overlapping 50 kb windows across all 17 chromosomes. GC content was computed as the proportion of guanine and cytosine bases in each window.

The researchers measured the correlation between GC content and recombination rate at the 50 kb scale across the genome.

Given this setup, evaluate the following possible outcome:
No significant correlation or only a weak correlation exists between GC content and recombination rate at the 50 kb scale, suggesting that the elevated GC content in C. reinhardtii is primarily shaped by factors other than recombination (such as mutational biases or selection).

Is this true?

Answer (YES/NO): NO